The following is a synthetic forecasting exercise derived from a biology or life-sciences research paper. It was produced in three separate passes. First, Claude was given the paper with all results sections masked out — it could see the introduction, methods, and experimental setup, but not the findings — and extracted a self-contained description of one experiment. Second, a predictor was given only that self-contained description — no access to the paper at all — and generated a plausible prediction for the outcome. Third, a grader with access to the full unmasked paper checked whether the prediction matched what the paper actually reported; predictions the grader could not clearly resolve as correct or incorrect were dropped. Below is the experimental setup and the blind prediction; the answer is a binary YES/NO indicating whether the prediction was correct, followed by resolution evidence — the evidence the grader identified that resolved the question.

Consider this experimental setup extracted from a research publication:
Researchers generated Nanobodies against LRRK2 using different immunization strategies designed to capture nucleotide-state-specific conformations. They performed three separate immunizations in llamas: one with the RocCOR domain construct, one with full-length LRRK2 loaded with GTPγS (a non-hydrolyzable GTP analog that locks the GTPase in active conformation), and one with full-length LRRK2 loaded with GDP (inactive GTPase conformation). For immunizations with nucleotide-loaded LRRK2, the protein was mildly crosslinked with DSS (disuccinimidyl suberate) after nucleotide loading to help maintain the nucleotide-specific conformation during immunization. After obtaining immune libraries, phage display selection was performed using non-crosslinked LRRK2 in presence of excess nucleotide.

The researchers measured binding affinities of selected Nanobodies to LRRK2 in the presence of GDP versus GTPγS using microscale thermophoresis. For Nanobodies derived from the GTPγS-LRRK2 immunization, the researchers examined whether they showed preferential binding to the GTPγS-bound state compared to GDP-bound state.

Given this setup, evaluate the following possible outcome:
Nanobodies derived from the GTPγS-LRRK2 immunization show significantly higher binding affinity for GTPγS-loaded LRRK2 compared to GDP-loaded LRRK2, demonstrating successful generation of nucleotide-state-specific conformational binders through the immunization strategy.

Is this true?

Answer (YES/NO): NO